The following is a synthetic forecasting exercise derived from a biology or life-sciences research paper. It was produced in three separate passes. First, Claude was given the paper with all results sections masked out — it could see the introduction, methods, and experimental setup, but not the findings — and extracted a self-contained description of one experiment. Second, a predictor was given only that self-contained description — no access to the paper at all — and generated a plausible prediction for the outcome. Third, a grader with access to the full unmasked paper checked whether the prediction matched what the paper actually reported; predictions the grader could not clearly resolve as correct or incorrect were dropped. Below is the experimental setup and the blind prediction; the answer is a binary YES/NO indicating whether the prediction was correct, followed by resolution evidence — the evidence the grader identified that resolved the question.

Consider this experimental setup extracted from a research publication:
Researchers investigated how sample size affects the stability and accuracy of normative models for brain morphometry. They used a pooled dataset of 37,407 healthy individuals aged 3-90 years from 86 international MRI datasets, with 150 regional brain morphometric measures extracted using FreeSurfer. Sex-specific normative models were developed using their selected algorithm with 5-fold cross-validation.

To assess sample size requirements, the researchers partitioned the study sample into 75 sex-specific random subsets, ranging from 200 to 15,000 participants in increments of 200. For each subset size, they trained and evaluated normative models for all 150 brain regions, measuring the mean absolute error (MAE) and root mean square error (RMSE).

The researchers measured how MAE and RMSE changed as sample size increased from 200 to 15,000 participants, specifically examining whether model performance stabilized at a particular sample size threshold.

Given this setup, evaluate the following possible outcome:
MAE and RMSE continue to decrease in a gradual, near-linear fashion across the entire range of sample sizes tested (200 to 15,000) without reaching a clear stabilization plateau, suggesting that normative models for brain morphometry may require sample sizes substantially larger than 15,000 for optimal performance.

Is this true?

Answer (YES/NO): NO